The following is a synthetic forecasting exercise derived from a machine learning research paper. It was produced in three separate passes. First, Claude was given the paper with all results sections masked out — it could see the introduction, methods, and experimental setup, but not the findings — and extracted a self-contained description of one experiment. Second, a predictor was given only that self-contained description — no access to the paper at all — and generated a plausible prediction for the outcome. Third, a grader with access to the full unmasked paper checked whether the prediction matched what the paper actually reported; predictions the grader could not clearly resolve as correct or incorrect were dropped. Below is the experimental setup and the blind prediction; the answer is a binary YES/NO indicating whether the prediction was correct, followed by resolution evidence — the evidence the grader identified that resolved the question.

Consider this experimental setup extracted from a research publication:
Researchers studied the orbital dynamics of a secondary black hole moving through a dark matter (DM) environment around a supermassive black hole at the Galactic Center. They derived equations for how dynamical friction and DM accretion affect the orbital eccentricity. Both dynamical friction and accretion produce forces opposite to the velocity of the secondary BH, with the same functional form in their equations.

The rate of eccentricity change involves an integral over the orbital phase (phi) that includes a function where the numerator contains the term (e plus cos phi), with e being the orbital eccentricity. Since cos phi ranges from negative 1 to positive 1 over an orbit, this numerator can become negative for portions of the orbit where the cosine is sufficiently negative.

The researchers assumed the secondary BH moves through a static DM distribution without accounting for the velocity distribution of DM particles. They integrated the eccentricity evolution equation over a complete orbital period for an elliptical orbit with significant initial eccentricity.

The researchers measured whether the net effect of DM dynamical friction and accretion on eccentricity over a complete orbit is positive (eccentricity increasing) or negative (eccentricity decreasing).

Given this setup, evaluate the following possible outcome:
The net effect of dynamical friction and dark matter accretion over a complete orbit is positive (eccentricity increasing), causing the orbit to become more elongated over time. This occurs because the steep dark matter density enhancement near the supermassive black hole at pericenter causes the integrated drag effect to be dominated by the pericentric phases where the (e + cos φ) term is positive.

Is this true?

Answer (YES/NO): YES